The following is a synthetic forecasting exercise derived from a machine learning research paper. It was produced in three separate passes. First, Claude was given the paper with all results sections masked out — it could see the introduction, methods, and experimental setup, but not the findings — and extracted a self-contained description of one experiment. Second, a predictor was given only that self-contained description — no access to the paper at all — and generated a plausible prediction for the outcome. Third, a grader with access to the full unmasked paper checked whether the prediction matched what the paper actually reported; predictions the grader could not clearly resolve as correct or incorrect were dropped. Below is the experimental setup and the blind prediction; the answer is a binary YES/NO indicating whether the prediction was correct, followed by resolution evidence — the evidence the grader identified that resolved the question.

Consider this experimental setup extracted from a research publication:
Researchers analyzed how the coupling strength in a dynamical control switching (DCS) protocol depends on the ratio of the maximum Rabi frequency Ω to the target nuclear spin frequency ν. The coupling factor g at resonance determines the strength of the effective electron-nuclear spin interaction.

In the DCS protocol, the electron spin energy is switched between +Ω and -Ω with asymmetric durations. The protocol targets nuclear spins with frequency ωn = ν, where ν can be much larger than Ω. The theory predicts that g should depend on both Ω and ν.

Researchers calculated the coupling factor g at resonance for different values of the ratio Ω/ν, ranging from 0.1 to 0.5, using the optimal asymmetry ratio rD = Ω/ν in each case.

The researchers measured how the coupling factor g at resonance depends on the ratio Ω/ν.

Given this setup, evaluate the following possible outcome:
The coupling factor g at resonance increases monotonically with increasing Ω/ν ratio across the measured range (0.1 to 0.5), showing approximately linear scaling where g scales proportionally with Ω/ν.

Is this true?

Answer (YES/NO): YES